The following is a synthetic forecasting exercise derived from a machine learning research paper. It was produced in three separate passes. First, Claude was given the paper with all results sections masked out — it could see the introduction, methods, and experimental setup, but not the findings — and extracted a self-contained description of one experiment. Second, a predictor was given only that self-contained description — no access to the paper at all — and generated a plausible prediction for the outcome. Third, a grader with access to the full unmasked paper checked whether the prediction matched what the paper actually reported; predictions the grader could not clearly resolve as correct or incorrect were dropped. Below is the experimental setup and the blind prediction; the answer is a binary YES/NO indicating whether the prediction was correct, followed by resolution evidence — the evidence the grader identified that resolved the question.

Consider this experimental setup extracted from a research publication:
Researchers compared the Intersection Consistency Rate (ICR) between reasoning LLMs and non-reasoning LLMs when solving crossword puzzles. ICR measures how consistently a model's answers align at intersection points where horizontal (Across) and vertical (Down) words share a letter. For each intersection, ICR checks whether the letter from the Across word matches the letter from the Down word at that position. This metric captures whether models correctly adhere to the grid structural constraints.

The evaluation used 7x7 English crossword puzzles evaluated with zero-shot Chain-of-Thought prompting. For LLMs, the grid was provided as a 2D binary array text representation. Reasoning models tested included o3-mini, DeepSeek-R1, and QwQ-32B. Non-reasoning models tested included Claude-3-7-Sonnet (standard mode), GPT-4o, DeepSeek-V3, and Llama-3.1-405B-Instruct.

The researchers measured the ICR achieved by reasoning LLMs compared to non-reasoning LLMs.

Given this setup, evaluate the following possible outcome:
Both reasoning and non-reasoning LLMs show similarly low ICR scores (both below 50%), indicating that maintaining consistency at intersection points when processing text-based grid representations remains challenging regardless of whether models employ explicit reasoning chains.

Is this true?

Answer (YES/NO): NO